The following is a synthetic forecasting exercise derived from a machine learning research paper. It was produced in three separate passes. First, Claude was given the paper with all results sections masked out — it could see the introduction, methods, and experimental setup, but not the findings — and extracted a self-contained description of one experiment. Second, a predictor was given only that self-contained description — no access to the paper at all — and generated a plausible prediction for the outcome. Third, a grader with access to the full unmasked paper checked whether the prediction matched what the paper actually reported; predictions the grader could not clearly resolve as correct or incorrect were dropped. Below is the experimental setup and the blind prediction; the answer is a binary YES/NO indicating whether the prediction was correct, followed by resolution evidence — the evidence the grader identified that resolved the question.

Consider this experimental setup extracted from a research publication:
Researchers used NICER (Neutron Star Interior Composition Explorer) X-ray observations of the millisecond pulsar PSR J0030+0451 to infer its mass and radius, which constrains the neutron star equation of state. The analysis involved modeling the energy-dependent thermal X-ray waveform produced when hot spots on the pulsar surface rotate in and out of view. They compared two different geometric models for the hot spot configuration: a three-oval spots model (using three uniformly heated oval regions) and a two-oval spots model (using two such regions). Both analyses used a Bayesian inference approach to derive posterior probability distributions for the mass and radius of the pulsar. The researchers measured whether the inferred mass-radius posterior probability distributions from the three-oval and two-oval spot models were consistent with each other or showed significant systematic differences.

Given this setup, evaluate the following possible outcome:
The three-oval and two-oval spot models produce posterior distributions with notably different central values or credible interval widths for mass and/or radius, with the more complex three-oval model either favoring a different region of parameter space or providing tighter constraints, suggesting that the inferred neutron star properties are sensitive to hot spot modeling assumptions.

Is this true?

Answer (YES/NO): NO